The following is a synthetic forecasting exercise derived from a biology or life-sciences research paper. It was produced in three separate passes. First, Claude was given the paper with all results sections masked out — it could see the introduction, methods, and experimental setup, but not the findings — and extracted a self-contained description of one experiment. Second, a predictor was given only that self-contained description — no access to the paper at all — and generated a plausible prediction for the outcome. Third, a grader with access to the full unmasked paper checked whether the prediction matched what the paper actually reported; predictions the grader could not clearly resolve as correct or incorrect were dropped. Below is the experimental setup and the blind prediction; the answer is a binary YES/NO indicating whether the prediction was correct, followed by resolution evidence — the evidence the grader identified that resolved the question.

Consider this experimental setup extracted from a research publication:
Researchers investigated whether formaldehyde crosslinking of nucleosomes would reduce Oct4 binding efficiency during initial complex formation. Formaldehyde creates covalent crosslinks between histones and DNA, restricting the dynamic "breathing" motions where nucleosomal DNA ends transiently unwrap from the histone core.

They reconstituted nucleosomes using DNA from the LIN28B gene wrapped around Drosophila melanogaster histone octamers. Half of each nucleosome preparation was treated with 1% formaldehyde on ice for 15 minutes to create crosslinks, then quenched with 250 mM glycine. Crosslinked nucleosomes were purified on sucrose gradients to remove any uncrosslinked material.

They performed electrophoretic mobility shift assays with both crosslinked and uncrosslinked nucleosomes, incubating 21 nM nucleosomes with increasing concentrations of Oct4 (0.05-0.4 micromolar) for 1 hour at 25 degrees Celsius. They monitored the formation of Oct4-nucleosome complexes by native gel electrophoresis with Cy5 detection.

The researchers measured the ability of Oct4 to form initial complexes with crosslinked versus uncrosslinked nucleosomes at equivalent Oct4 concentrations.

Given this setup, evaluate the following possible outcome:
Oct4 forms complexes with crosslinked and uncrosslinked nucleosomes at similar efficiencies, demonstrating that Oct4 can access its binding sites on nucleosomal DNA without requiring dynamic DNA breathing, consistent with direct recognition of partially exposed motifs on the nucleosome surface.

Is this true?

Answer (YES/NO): NO